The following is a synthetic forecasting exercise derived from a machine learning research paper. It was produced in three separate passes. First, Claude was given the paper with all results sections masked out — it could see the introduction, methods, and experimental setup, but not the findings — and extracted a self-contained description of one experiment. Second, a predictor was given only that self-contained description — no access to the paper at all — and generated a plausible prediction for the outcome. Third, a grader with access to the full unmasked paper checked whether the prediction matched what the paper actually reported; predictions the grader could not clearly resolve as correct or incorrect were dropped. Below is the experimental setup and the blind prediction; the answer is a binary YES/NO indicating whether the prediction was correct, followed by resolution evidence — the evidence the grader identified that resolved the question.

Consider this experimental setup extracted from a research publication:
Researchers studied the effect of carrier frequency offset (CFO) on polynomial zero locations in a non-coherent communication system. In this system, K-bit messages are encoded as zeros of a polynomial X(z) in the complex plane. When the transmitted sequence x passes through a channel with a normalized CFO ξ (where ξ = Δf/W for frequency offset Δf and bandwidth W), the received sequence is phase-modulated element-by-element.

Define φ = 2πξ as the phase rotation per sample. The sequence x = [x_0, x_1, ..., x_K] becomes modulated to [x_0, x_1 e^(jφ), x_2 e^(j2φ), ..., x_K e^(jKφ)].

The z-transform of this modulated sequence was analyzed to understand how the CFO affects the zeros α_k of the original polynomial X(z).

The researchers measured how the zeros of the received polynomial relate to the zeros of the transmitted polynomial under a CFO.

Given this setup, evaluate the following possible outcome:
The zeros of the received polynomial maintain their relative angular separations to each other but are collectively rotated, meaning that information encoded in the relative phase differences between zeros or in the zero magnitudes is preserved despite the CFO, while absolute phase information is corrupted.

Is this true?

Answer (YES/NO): YES